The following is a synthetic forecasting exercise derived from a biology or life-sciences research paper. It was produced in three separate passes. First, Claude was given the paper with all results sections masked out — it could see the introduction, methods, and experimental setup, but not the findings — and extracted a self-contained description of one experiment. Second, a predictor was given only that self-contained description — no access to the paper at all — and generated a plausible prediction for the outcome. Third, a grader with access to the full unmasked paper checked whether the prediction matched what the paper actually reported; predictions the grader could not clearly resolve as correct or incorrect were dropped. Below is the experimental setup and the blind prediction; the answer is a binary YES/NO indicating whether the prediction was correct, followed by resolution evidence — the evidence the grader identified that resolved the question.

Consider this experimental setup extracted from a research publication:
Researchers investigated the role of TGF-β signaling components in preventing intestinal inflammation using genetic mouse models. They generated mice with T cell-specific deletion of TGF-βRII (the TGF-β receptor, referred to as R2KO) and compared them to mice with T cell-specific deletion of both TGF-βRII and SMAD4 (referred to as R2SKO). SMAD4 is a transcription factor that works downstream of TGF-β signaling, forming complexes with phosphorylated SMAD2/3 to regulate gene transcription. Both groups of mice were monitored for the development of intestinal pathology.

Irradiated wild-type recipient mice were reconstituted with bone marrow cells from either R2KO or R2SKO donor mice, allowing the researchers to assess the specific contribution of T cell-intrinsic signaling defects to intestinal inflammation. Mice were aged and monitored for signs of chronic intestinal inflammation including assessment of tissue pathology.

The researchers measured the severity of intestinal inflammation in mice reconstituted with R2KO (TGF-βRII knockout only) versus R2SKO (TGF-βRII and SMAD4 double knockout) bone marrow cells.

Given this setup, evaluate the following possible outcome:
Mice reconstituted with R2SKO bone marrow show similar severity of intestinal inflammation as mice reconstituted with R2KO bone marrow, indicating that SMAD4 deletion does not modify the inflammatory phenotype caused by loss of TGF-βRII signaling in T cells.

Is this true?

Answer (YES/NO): NO